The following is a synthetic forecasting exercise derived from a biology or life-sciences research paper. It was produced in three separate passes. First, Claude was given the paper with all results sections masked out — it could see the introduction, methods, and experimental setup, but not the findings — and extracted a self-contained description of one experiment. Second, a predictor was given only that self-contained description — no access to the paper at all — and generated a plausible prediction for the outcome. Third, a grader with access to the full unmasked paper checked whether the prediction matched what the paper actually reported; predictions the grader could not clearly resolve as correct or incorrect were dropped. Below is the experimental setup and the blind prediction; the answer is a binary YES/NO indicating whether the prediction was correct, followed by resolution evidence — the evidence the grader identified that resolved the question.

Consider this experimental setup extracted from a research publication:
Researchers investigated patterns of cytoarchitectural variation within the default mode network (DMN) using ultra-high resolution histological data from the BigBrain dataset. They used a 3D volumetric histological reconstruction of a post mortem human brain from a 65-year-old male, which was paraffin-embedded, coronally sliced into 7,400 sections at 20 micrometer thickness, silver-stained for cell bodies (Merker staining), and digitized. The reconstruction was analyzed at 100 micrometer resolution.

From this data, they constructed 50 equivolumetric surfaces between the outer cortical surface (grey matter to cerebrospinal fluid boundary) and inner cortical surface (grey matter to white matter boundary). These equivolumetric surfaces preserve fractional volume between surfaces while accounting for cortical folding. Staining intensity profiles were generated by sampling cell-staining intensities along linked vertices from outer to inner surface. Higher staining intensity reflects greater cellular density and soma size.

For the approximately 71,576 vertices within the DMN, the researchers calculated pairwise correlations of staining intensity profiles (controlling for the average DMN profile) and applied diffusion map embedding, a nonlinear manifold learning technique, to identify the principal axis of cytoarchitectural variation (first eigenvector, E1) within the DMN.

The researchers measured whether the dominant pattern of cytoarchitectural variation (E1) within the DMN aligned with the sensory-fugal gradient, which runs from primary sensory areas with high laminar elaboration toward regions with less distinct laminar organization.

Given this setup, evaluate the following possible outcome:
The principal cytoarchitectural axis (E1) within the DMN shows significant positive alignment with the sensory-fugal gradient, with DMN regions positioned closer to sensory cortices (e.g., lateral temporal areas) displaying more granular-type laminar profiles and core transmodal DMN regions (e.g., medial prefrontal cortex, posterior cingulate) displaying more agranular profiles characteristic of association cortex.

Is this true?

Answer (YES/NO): NO